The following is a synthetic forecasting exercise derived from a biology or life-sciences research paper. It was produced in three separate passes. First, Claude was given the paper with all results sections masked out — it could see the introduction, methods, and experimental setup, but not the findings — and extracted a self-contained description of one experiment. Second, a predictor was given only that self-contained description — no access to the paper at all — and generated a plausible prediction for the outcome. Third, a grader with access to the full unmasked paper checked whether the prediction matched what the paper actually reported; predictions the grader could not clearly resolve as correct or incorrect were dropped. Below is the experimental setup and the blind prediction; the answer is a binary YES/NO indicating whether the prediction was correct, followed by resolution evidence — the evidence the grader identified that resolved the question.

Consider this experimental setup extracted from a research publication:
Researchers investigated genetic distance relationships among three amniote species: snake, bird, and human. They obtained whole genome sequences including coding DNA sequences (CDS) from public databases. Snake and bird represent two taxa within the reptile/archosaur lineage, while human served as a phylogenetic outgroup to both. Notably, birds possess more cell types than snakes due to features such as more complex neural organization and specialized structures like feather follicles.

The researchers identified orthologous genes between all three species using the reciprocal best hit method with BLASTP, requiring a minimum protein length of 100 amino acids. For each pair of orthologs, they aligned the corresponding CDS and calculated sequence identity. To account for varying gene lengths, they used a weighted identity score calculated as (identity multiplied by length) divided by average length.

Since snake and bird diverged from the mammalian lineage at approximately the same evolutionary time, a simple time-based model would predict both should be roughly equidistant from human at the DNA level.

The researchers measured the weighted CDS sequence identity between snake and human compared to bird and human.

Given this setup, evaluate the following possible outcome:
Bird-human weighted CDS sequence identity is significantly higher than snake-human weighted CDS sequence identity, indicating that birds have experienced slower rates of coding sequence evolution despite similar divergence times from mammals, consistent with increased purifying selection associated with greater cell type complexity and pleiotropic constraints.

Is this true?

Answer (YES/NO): YES